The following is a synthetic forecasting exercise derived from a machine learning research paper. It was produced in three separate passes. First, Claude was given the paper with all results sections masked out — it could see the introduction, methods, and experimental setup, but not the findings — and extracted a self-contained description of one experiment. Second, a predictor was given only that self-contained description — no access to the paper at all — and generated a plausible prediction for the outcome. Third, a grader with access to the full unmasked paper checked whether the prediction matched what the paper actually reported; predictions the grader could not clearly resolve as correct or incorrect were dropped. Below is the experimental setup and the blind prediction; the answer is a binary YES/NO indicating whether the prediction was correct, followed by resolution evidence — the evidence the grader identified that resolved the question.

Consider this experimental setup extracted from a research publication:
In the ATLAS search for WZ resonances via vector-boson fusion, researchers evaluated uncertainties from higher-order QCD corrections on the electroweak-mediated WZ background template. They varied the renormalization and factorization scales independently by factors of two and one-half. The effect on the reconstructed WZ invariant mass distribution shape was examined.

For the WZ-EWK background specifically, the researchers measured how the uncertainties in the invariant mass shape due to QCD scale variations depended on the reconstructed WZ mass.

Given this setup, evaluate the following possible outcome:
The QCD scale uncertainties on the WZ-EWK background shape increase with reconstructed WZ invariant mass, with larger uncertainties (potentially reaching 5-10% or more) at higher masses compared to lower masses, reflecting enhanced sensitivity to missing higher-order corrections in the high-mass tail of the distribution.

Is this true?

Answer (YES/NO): YES